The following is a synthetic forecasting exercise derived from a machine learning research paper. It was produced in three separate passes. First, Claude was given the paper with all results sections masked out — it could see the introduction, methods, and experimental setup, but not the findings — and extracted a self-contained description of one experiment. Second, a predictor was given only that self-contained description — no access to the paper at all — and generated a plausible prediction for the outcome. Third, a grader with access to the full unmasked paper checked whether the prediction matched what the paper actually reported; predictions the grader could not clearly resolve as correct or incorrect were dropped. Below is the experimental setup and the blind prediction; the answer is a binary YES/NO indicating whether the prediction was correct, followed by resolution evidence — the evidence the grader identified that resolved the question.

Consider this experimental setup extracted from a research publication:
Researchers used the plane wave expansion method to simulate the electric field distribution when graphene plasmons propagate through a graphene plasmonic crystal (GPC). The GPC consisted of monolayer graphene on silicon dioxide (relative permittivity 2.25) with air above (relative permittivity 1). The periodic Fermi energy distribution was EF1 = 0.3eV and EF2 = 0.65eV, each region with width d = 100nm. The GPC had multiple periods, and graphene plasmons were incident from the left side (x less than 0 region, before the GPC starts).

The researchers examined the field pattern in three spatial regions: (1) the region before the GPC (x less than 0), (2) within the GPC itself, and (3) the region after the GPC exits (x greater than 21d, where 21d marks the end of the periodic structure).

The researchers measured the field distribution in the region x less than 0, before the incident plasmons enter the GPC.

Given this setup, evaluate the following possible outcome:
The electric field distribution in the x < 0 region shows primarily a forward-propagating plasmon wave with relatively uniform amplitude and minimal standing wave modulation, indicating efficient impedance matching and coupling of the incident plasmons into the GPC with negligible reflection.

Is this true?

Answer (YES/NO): NO